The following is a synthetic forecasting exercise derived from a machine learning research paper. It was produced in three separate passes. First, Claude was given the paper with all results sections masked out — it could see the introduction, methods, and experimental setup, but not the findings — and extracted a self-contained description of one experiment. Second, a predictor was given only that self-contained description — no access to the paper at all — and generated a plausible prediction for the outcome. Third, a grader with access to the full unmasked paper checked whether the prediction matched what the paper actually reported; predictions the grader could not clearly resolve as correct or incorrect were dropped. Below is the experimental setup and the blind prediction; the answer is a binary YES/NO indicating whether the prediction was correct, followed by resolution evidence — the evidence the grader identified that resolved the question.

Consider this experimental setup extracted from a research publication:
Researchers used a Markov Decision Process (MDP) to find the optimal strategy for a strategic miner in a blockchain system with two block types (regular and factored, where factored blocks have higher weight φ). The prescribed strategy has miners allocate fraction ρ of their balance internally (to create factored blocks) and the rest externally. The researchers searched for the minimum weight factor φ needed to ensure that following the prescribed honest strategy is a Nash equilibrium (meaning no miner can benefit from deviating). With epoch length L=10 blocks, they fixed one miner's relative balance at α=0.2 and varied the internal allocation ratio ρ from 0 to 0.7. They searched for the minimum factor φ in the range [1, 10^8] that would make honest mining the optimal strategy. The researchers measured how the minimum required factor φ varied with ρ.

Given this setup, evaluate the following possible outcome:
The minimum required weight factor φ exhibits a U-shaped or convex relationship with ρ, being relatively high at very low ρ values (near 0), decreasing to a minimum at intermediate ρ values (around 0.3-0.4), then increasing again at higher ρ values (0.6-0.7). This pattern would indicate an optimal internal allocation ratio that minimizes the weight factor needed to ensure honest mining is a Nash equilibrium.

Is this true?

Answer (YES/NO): NO